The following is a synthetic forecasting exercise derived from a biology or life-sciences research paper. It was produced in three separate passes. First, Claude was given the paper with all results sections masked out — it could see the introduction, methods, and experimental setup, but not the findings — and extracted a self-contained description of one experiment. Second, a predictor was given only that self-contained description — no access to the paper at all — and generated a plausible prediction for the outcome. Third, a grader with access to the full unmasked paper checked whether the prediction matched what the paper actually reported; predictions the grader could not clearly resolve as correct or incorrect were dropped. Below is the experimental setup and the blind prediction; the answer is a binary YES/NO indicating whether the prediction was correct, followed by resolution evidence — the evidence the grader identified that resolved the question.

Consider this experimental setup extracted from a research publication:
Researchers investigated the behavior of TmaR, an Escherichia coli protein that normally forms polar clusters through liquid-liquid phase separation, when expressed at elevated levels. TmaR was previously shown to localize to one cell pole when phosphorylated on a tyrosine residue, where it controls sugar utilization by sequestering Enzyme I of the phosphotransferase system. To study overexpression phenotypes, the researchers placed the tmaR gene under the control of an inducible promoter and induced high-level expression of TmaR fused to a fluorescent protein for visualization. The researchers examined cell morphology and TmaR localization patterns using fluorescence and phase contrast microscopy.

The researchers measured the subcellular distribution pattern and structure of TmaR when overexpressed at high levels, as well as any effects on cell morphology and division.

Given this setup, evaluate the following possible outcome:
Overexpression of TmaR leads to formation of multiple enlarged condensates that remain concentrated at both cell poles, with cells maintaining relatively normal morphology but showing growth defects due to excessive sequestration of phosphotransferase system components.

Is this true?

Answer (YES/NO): NO